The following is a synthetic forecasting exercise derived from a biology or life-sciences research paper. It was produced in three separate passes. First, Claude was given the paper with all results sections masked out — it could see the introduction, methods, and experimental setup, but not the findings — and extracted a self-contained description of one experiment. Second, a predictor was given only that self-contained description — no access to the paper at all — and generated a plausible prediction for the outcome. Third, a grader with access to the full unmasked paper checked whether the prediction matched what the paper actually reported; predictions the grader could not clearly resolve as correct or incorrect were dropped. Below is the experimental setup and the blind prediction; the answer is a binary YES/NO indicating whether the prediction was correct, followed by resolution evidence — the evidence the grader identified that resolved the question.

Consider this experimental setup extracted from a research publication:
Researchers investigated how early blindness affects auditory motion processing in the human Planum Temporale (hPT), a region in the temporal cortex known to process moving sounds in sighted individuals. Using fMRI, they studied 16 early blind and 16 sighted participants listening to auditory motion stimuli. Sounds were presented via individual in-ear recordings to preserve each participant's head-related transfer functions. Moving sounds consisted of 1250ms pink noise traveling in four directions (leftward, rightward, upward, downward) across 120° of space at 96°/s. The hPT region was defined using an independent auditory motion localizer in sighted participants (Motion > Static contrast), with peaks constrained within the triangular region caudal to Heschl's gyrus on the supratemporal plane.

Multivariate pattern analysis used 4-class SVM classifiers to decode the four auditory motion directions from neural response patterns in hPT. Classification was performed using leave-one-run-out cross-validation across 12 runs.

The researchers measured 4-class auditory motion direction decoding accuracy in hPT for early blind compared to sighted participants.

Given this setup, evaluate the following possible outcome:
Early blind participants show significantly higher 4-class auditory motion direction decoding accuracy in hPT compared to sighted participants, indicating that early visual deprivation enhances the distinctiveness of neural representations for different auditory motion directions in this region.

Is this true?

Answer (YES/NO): NO